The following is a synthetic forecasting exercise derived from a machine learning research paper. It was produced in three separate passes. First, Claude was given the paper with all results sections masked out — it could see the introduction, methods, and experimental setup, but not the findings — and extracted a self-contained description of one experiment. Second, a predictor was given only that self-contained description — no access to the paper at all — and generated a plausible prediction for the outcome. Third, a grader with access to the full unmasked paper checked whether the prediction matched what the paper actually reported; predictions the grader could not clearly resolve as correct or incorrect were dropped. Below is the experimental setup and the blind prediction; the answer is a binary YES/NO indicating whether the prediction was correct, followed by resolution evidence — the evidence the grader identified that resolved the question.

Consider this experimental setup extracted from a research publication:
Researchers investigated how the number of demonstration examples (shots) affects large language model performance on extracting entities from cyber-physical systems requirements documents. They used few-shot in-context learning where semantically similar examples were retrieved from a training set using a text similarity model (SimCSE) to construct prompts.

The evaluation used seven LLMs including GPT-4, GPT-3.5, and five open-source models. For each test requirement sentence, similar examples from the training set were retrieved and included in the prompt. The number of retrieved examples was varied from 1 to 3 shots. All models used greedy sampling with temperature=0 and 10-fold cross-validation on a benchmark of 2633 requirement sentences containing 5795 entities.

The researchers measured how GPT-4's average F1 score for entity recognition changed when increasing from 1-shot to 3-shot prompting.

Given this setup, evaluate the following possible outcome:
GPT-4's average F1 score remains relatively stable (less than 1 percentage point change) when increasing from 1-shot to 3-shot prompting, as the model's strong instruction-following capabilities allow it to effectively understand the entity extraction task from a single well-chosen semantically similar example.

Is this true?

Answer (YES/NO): NO